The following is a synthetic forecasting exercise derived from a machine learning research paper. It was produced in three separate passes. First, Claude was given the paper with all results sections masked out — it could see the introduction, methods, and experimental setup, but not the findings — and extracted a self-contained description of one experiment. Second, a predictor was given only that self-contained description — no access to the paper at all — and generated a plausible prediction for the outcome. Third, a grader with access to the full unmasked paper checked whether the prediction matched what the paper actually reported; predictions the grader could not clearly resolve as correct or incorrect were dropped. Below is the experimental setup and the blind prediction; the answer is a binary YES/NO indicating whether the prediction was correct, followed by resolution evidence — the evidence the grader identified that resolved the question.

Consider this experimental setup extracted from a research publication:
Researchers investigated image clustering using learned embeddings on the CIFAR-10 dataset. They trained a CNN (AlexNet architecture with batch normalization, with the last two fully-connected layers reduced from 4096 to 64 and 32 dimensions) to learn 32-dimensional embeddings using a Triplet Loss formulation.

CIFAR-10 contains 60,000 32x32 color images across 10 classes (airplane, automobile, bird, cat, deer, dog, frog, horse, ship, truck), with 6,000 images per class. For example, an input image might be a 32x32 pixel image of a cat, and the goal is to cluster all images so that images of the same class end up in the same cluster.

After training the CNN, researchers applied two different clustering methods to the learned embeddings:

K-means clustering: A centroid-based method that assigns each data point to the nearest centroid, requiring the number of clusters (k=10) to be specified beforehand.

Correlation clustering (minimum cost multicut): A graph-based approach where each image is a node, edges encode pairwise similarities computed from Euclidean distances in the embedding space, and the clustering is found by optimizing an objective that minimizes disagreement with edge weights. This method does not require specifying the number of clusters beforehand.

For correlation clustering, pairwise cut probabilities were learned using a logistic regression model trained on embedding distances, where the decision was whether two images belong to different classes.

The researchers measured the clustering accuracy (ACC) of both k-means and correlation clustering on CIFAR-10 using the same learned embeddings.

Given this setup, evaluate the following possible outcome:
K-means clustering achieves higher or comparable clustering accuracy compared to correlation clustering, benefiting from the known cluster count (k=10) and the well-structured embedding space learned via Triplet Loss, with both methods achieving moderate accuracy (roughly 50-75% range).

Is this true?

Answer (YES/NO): NO